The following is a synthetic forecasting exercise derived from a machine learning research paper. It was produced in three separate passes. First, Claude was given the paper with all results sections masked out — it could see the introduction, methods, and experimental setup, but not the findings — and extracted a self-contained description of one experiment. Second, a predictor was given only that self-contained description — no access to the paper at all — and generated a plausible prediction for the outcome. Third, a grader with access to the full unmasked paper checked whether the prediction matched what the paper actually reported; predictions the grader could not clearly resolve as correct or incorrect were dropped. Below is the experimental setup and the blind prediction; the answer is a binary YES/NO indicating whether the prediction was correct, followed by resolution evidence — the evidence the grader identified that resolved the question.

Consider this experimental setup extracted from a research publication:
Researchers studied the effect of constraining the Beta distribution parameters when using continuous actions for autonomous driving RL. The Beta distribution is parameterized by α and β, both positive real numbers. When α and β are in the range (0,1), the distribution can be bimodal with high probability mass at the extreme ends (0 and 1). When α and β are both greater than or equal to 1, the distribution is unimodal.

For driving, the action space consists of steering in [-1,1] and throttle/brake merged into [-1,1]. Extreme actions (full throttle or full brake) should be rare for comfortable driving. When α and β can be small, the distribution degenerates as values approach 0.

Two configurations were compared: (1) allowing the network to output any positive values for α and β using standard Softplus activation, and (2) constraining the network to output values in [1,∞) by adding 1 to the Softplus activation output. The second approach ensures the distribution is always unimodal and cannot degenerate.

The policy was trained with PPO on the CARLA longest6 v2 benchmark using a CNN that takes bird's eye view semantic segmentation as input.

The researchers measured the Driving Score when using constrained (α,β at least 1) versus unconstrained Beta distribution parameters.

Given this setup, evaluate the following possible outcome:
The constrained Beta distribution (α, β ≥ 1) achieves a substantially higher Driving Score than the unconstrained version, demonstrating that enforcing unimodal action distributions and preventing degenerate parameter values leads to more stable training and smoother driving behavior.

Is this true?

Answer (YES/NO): NO